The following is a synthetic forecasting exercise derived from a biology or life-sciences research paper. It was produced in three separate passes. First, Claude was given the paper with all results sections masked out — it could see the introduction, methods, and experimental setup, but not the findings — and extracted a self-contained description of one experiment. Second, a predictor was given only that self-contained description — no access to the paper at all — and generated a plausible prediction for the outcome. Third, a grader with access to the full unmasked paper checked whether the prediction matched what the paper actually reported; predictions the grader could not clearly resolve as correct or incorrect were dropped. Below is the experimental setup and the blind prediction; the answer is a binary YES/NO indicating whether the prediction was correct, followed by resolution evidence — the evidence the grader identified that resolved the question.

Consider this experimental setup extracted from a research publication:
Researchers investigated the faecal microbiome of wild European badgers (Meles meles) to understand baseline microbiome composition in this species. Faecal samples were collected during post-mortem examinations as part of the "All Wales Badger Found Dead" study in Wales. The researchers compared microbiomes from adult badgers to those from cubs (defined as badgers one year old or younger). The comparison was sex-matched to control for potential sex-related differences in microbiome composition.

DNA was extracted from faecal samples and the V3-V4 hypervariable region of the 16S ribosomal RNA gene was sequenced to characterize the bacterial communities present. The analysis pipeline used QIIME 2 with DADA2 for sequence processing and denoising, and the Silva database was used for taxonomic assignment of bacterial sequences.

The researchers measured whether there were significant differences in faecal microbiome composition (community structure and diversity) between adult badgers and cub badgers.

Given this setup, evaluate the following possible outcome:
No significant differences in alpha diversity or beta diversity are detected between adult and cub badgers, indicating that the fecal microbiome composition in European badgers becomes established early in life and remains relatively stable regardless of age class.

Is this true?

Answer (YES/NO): YES